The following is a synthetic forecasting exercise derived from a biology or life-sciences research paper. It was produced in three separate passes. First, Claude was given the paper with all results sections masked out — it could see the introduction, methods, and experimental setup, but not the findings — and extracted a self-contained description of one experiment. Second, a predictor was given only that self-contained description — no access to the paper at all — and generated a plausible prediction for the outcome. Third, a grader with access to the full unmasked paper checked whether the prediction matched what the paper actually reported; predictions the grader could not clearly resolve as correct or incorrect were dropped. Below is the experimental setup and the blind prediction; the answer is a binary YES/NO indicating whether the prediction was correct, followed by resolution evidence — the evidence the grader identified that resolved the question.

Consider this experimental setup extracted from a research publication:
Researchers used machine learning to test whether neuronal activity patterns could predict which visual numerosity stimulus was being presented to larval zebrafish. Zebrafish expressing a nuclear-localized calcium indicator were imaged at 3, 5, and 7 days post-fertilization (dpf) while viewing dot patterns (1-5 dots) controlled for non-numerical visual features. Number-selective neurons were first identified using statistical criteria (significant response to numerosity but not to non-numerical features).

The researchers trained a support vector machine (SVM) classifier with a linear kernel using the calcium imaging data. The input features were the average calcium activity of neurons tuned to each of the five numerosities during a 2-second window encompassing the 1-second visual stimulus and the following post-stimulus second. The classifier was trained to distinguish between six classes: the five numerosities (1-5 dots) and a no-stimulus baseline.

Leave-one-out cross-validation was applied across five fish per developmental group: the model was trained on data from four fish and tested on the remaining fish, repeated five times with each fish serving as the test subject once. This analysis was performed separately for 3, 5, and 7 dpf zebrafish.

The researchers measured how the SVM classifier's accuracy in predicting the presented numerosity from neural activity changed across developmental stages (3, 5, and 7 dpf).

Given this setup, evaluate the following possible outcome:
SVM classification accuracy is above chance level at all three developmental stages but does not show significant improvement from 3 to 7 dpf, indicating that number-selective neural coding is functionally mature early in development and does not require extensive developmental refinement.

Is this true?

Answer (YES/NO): NO